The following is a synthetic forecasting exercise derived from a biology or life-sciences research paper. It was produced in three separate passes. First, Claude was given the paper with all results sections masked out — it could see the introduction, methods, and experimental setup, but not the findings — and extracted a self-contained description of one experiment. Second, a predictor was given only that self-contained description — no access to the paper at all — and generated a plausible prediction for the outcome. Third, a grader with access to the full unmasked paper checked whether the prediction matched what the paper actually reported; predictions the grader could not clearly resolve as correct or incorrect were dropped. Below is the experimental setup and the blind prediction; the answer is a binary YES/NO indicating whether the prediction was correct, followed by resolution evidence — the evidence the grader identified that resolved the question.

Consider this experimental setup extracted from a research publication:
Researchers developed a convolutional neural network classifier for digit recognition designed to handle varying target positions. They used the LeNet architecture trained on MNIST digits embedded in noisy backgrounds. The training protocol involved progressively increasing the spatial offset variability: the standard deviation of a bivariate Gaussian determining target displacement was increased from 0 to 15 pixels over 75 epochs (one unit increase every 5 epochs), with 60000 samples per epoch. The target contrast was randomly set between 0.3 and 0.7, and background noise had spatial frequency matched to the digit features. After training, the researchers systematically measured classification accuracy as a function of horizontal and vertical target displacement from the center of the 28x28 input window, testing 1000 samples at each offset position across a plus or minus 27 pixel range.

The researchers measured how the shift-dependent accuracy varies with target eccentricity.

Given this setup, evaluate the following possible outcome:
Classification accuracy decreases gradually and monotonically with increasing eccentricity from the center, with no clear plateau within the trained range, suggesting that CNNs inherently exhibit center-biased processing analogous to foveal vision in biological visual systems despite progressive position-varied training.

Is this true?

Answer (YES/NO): NO